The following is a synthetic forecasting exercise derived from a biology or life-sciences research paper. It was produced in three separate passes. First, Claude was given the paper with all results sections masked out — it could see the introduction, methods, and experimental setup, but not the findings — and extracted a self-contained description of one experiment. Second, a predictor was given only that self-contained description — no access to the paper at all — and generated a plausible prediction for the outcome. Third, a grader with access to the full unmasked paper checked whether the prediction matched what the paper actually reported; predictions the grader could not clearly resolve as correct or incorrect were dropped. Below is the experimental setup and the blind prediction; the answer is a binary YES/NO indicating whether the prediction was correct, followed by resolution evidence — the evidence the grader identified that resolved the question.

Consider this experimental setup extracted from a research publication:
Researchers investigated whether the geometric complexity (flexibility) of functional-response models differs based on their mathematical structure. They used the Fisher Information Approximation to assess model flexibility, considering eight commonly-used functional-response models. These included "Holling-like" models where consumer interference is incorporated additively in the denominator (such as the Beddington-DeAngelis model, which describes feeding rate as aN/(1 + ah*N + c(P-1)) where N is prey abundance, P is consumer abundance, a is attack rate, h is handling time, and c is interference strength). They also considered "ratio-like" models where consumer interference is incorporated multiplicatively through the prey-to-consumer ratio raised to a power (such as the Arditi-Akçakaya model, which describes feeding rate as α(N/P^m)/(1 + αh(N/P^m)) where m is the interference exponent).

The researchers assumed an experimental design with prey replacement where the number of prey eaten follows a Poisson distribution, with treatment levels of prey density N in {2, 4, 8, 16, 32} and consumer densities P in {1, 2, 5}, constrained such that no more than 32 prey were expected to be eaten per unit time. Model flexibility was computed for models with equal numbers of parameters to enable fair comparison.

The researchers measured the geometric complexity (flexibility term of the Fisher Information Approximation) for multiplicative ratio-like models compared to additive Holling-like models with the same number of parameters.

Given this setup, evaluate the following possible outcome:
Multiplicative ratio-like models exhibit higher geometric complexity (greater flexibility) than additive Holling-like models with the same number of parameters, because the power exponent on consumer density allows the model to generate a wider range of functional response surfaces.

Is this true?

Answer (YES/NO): YES